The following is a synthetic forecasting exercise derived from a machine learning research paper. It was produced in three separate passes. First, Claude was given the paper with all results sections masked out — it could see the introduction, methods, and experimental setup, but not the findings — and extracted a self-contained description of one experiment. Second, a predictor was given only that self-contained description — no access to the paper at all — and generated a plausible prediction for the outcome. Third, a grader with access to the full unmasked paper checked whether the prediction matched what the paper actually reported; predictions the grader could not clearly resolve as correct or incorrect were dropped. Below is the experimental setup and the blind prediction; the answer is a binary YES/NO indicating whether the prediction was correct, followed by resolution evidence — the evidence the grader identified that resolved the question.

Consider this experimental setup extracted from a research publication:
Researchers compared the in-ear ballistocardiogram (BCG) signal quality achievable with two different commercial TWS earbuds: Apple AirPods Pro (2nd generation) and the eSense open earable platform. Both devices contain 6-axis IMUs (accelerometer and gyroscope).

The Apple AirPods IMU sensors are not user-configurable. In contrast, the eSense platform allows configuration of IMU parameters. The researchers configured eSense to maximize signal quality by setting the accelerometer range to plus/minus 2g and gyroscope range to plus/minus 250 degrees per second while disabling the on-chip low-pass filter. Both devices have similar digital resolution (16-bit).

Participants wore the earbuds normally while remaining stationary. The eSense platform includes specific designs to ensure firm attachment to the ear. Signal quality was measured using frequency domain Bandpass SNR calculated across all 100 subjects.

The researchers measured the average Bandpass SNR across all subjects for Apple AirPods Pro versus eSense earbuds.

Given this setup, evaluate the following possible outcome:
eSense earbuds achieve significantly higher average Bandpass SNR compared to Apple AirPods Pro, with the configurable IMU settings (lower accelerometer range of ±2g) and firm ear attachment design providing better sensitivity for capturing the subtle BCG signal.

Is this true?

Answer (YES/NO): YES